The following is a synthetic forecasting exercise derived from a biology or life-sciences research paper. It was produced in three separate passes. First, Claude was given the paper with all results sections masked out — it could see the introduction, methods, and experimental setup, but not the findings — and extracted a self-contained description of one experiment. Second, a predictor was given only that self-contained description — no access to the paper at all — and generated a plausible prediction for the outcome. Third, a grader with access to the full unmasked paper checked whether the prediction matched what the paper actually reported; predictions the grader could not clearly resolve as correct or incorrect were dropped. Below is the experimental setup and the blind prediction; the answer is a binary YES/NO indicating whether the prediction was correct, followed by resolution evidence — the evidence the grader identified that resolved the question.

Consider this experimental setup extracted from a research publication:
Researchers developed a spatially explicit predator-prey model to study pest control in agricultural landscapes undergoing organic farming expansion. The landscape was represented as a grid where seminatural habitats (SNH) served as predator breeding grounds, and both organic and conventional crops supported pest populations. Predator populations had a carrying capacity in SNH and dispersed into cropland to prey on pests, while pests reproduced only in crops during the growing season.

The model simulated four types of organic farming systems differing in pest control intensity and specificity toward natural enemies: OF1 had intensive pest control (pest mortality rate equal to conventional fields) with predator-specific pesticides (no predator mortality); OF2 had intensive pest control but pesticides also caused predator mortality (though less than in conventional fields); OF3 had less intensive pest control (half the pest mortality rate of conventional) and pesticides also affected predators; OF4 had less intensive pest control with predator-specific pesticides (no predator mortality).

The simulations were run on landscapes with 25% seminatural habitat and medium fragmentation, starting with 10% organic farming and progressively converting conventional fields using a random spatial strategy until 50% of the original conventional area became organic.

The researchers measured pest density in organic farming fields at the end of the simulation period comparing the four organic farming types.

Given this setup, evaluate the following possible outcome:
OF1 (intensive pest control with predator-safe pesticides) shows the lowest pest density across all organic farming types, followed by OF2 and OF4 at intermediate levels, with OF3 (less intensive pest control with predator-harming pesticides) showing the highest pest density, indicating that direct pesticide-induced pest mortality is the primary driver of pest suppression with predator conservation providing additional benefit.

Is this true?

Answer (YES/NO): NO